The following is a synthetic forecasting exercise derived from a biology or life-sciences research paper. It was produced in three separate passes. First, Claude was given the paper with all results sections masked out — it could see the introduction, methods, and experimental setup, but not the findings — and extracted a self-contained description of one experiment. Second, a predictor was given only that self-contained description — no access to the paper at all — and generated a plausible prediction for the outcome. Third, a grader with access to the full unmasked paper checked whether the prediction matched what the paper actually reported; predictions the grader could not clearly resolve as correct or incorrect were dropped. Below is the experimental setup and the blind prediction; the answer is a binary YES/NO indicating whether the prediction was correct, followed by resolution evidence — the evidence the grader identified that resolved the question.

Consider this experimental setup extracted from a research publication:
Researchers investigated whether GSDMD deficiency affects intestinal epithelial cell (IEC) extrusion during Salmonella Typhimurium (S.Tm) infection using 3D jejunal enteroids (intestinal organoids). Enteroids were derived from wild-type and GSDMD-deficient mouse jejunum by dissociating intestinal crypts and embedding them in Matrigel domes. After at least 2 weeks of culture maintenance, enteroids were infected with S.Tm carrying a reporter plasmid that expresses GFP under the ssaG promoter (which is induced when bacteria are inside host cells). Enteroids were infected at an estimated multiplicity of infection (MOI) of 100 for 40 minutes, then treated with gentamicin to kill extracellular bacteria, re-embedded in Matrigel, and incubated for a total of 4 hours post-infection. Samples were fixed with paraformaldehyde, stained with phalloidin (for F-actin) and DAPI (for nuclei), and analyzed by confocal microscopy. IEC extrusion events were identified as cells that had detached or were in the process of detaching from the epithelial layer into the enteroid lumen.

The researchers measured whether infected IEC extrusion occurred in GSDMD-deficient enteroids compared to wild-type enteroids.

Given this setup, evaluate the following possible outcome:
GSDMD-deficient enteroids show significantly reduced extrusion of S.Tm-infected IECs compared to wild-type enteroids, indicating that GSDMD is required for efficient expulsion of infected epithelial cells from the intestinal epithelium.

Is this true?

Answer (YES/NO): NO